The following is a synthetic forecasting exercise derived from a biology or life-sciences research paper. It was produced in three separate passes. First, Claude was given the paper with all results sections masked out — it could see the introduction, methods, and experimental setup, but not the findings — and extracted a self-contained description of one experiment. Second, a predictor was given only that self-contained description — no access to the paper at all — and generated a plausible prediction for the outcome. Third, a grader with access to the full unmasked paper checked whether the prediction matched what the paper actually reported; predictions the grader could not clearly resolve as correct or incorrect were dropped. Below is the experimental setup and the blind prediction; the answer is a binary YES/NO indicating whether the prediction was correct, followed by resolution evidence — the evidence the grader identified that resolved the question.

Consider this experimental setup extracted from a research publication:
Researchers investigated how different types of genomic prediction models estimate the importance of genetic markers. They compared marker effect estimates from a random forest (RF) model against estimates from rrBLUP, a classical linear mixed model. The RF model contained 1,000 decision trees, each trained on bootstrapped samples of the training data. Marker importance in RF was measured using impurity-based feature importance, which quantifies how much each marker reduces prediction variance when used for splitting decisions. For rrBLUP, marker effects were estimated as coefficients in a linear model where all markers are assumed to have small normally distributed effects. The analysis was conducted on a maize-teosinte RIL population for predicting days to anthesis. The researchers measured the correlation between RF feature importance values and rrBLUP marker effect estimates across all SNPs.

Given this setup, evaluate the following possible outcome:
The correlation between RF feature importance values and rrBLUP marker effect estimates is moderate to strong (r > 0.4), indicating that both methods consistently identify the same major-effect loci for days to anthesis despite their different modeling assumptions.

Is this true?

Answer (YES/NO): NO